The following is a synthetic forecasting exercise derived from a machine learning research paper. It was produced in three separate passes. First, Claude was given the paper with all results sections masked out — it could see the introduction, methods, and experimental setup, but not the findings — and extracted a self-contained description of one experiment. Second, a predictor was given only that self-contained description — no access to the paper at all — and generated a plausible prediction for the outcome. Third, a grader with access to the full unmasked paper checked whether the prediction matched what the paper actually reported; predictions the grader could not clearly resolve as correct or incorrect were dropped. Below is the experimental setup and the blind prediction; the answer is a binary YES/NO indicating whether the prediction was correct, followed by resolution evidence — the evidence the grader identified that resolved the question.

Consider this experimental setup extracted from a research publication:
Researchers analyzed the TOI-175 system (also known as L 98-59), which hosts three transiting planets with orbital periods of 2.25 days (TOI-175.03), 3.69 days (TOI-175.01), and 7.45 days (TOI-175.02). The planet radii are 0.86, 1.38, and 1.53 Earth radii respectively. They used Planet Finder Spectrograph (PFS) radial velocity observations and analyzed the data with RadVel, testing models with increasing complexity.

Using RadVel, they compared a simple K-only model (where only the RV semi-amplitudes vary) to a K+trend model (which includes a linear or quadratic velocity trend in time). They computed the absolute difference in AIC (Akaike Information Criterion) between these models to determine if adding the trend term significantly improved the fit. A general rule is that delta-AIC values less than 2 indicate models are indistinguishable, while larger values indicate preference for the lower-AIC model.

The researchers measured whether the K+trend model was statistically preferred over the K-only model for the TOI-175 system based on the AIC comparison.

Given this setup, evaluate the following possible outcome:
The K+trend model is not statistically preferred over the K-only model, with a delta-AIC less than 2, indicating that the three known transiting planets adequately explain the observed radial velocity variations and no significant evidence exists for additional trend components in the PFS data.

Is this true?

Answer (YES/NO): NO